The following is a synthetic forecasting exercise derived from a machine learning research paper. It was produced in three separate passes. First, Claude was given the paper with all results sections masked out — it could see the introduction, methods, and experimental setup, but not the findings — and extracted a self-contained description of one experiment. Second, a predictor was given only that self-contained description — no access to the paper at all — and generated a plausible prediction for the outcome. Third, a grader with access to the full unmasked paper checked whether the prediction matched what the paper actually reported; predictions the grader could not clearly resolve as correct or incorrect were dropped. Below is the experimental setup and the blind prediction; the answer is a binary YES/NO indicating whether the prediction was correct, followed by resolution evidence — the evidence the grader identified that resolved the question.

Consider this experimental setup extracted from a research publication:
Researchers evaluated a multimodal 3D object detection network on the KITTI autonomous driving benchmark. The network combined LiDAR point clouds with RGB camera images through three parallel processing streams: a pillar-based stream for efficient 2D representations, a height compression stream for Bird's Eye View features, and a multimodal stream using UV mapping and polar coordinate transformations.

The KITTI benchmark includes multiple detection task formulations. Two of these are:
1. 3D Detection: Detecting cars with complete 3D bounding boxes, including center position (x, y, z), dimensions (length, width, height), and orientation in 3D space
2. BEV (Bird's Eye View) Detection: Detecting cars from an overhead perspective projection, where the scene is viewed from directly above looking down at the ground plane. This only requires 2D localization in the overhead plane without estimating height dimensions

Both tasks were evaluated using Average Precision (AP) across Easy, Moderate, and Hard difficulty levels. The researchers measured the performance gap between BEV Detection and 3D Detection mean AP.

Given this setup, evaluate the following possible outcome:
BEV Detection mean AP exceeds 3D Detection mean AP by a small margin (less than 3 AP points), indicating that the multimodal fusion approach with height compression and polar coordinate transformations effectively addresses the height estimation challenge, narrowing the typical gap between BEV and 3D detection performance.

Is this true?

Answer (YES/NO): NO